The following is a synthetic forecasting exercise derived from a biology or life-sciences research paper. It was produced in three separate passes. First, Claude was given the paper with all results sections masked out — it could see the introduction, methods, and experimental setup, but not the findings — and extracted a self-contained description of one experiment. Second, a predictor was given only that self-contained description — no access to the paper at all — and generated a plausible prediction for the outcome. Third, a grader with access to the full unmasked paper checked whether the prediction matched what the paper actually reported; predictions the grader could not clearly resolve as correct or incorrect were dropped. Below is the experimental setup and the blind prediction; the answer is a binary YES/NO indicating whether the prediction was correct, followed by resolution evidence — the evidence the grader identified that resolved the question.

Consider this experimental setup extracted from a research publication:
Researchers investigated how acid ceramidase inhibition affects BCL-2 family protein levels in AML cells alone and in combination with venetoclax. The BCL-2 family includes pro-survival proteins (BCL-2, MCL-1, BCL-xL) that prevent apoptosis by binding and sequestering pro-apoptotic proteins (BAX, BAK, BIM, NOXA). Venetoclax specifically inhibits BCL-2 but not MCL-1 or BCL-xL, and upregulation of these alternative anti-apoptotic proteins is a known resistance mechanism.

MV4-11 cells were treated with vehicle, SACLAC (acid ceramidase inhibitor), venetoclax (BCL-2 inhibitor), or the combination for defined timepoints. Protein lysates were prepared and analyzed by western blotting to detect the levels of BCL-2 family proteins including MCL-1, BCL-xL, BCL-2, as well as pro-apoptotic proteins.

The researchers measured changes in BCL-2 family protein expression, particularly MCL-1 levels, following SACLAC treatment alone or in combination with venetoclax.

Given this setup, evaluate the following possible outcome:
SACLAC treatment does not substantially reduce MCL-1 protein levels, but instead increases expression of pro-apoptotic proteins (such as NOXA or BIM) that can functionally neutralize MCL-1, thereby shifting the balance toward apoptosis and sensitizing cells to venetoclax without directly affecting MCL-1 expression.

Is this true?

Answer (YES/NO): YES